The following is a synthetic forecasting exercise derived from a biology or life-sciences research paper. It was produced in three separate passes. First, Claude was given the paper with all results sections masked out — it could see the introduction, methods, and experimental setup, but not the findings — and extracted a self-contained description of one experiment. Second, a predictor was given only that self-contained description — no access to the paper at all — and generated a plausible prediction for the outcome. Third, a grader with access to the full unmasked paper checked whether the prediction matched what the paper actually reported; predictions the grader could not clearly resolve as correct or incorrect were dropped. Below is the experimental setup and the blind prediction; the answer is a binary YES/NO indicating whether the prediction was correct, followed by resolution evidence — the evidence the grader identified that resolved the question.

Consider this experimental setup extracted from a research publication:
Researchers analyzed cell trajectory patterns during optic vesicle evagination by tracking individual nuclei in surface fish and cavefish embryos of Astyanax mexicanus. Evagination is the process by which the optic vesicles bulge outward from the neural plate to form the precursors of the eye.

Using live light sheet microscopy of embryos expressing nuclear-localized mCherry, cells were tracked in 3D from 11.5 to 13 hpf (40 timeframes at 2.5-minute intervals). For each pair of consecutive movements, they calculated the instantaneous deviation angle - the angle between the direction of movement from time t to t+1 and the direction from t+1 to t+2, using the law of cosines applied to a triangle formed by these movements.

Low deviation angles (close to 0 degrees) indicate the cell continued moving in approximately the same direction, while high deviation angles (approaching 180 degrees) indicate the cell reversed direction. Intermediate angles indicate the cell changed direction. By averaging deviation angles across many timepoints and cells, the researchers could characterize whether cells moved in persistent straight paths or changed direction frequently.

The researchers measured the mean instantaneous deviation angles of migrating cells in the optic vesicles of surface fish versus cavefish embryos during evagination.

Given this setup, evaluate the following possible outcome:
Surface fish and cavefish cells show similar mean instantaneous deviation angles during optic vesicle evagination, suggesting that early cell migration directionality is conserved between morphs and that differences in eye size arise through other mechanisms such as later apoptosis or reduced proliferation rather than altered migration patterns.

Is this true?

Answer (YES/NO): NO